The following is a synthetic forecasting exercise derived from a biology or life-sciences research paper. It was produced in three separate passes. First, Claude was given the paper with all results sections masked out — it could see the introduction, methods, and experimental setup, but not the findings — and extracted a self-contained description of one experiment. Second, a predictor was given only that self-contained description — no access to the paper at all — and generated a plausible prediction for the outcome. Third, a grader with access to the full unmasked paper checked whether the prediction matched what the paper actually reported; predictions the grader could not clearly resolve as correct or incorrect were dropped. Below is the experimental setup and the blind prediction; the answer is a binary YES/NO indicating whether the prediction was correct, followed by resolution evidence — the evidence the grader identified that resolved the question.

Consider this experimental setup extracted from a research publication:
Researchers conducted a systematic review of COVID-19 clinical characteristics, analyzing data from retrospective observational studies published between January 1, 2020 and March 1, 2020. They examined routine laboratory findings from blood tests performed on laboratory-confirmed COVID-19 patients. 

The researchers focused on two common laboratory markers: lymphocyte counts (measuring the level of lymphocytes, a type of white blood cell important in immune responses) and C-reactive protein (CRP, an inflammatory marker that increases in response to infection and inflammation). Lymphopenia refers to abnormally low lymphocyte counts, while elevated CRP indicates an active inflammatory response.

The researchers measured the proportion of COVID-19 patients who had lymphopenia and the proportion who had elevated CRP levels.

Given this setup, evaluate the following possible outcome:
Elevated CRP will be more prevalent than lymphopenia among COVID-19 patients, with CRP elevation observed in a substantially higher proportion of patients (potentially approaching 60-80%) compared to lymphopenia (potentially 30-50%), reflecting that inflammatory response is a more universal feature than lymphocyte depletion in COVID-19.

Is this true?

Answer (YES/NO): NO